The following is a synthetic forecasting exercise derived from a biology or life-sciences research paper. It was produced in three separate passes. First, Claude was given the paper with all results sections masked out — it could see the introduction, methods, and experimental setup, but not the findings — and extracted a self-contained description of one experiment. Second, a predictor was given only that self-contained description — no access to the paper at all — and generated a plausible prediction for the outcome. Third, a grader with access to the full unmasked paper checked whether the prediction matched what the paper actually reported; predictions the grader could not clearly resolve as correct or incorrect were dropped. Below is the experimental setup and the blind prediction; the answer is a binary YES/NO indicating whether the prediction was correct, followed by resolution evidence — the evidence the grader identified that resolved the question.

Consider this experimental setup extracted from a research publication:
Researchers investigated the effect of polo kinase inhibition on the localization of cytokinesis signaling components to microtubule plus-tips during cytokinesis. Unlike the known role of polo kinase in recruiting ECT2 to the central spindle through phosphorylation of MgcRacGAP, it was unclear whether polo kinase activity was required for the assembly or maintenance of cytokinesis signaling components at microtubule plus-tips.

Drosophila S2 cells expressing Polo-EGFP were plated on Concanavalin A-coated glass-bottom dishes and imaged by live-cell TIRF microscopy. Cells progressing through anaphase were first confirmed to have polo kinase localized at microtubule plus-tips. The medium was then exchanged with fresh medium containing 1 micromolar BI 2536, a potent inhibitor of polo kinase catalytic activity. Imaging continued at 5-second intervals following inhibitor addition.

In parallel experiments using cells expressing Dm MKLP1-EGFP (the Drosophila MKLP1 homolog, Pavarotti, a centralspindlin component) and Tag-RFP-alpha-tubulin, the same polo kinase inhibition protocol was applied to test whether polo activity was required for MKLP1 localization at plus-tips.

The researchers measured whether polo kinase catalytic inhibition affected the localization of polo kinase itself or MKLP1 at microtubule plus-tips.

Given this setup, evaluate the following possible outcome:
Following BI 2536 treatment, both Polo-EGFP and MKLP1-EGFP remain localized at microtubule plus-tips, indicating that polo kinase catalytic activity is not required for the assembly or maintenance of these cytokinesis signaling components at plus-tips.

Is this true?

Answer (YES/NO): YES